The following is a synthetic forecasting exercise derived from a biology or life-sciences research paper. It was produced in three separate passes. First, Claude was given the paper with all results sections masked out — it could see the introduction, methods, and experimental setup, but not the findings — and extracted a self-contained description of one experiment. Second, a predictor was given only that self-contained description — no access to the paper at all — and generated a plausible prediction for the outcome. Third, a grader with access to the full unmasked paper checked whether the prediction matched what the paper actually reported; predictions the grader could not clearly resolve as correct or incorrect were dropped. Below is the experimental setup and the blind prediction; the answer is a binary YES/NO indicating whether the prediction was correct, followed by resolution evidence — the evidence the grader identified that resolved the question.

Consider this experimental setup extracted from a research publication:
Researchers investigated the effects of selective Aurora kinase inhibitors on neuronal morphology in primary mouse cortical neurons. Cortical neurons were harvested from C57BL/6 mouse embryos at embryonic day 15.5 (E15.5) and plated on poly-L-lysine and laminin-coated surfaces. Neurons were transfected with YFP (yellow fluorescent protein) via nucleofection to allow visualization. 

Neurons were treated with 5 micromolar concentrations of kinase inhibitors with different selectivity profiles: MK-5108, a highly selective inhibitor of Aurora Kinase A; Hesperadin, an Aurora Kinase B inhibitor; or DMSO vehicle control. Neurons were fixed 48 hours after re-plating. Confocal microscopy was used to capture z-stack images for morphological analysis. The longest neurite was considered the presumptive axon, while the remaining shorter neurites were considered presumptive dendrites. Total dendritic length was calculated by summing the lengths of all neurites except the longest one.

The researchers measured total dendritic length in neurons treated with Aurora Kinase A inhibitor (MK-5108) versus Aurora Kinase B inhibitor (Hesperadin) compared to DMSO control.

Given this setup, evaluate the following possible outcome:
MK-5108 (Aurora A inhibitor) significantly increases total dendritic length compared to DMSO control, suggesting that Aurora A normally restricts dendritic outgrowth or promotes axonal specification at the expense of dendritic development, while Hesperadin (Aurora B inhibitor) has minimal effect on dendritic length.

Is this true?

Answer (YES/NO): NO